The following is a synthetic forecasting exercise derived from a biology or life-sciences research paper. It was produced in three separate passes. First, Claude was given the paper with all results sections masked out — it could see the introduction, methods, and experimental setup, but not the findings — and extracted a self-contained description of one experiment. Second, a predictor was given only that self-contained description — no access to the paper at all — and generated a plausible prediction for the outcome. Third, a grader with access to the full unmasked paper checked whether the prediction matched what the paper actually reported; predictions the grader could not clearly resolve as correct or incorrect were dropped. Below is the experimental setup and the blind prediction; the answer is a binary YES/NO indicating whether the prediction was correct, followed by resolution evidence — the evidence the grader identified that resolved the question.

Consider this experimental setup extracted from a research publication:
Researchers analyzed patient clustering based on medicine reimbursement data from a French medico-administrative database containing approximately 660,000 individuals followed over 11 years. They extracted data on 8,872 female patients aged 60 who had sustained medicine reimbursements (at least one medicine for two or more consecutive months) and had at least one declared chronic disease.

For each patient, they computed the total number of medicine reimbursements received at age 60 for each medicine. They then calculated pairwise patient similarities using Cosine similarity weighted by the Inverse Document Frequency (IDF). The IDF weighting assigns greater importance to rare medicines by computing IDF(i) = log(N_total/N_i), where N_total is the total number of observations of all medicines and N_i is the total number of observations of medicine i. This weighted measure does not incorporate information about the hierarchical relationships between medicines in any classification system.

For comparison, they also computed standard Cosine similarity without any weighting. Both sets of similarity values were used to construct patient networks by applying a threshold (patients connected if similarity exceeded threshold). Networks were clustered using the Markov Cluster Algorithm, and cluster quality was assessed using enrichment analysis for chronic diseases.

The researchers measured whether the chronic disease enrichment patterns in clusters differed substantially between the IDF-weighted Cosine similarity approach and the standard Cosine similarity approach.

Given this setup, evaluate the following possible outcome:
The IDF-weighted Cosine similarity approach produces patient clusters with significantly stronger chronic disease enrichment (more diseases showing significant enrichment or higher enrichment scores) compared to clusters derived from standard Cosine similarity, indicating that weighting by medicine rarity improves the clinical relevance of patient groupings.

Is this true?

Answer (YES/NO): NO